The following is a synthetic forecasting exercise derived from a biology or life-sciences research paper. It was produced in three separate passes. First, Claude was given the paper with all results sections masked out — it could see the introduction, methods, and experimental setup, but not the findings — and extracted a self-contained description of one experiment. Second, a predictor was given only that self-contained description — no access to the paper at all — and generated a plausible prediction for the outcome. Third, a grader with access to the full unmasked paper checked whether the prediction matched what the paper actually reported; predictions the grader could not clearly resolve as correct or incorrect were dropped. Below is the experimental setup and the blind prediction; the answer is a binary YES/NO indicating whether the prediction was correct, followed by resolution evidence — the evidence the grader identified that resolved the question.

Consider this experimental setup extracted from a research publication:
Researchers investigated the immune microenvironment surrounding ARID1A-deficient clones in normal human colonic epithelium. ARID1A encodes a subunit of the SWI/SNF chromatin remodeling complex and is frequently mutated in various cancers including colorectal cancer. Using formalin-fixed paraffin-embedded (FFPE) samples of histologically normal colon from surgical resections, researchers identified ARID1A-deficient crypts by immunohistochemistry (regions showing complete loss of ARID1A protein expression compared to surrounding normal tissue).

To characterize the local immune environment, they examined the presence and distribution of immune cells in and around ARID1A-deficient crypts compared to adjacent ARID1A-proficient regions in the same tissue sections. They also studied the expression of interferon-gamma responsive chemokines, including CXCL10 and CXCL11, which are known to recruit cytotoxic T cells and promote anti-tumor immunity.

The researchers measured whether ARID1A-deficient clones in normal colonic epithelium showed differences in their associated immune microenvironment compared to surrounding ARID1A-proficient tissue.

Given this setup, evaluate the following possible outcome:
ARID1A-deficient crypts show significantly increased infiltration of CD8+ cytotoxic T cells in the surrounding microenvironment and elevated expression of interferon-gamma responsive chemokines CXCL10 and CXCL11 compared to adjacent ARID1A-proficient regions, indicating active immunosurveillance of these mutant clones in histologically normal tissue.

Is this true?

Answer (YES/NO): NO